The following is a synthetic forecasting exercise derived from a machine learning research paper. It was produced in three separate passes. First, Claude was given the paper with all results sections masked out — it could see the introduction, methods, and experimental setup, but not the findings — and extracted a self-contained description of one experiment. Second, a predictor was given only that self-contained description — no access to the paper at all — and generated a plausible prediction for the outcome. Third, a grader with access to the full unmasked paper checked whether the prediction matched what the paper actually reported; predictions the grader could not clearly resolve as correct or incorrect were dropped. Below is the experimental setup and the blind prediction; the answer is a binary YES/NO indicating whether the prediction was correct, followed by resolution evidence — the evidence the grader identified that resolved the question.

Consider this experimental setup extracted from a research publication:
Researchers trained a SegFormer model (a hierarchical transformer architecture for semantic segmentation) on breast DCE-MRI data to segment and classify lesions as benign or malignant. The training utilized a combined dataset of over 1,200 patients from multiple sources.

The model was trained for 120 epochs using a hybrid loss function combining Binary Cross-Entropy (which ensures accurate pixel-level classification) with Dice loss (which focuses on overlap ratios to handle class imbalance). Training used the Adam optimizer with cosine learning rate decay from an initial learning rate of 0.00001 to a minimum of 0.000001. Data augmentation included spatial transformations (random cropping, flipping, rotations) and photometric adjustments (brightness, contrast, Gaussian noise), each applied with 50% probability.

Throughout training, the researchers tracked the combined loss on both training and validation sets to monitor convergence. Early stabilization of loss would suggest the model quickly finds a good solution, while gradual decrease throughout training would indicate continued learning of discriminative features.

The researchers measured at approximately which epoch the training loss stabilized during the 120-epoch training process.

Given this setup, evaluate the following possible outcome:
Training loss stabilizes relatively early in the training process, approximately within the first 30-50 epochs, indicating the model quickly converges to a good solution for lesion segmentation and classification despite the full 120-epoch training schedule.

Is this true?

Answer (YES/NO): YES